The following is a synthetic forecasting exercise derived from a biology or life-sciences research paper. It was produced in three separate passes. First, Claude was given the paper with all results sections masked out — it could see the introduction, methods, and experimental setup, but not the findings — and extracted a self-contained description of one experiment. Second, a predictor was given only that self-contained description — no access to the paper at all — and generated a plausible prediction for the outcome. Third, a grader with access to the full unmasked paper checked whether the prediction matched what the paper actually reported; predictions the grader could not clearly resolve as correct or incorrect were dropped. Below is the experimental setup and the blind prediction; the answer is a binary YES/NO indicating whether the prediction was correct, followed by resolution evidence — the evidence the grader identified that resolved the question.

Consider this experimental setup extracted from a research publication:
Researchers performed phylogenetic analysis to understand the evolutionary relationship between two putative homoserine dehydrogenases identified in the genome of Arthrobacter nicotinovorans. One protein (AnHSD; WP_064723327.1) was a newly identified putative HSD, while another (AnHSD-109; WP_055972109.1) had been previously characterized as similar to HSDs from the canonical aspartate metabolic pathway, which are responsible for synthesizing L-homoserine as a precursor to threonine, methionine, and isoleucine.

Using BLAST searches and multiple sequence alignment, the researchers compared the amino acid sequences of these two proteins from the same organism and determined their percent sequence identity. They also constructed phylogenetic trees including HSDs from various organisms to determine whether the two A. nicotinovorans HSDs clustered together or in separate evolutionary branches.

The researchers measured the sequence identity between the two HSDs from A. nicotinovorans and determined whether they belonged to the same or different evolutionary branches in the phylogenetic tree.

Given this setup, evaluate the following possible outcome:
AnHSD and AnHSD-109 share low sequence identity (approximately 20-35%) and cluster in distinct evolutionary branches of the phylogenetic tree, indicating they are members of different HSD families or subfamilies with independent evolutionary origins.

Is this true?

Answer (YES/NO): YES